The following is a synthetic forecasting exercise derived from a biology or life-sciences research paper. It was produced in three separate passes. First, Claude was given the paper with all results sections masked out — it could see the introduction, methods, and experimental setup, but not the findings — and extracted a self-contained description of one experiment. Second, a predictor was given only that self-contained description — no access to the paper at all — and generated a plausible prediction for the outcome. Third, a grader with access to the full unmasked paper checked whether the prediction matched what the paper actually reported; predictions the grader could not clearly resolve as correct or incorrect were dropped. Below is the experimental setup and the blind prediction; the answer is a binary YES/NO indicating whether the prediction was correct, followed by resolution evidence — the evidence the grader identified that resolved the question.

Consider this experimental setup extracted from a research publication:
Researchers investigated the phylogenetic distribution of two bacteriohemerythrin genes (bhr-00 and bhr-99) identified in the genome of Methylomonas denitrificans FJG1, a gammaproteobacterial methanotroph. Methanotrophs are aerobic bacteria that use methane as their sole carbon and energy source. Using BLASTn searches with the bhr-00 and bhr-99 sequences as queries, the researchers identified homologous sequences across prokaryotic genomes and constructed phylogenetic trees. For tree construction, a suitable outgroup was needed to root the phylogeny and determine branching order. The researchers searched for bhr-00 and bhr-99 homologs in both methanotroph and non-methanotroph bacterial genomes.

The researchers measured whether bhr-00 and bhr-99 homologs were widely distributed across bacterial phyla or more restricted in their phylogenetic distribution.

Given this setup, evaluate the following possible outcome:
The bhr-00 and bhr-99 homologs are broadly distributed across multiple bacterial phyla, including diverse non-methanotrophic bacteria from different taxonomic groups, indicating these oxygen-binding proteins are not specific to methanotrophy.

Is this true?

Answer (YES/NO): NO